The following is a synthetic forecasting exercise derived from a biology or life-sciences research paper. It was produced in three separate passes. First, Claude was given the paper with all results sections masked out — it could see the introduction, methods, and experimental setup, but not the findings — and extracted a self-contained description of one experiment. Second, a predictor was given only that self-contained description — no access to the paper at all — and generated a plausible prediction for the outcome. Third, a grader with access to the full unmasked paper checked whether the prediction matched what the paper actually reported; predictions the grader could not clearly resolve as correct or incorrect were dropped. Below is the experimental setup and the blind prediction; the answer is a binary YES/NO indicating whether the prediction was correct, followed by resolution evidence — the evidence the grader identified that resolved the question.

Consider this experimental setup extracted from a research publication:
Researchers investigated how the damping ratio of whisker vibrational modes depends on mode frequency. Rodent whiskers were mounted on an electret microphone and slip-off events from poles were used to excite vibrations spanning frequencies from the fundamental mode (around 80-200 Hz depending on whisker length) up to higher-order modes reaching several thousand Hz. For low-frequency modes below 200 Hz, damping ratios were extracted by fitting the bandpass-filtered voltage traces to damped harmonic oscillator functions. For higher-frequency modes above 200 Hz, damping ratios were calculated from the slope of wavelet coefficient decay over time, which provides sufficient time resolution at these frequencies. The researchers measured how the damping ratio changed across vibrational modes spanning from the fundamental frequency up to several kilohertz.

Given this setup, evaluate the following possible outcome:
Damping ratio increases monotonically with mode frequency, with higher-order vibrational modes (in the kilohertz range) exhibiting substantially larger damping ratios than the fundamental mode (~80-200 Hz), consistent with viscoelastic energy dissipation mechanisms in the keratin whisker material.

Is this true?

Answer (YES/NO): NO